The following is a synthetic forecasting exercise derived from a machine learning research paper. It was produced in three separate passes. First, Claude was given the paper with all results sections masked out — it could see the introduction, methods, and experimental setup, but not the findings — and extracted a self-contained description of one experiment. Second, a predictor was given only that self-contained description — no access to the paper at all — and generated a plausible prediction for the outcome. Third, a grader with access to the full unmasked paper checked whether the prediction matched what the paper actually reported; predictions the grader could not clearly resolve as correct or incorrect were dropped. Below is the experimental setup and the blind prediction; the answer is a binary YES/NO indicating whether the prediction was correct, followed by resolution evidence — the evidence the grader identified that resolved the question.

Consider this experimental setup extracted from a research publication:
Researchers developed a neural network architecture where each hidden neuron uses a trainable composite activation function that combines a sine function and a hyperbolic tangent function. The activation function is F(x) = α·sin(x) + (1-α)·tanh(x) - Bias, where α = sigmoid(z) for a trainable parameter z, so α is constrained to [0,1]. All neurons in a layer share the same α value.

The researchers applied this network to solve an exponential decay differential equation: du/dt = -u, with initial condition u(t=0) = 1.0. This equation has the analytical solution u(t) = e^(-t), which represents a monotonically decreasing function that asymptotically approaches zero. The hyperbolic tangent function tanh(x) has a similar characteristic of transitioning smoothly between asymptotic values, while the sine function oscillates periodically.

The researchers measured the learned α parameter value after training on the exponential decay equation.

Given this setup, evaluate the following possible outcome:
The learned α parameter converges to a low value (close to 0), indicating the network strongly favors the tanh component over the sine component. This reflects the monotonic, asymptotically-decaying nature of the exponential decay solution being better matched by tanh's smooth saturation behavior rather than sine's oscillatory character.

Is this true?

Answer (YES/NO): NO